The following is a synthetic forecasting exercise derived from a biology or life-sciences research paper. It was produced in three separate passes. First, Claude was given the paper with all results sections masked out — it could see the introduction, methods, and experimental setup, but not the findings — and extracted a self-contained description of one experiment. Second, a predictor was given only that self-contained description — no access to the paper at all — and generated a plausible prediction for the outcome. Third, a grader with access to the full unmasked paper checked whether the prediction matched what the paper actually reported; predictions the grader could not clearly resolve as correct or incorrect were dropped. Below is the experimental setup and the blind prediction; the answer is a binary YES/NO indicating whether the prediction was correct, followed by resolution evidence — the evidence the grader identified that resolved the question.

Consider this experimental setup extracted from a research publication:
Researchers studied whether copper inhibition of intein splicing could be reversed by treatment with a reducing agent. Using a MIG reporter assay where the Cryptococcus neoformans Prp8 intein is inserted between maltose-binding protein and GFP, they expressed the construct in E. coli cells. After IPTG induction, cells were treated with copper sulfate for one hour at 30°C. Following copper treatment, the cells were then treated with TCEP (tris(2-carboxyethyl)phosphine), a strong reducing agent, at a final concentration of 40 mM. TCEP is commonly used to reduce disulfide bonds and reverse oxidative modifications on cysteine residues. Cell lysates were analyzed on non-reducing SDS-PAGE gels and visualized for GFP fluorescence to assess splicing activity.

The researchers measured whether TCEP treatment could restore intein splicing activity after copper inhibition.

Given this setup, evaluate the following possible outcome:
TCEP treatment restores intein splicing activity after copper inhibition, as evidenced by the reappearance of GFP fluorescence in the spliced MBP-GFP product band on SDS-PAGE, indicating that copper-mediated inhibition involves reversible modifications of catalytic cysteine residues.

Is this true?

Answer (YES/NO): YES